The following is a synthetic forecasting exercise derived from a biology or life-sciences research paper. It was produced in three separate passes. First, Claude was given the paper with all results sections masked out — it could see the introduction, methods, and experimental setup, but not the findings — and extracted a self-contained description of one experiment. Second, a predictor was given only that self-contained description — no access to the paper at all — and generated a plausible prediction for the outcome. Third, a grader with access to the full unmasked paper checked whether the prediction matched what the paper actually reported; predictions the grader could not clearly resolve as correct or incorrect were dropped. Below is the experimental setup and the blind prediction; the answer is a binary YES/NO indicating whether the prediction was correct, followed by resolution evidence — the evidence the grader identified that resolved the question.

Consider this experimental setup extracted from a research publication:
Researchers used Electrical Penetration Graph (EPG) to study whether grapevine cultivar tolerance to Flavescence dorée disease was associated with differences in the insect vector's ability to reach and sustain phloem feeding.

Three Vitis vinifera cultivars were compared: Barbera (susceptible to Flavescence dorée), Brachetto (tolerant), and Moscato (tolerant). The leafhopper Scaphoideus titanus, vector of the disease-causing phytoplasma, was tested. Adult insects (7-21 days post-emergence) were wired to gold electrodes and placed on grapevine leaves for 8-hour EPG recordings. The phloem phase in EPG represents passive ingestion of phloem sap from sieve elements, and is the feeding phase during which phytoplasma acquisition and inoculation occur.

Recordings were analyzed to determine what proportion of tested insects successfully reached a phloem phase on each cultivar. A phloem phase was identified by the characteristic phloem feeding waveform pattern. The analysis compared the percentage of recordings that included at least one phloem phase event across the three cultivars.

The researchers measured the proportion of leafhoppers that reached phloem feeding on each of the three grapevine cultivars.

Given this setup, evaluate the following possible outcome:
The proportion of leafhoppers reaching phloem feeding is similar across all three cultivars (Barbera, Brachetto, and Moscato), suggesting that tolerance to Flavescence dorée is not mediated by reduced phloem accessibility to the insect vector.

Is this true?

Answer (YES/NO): YES